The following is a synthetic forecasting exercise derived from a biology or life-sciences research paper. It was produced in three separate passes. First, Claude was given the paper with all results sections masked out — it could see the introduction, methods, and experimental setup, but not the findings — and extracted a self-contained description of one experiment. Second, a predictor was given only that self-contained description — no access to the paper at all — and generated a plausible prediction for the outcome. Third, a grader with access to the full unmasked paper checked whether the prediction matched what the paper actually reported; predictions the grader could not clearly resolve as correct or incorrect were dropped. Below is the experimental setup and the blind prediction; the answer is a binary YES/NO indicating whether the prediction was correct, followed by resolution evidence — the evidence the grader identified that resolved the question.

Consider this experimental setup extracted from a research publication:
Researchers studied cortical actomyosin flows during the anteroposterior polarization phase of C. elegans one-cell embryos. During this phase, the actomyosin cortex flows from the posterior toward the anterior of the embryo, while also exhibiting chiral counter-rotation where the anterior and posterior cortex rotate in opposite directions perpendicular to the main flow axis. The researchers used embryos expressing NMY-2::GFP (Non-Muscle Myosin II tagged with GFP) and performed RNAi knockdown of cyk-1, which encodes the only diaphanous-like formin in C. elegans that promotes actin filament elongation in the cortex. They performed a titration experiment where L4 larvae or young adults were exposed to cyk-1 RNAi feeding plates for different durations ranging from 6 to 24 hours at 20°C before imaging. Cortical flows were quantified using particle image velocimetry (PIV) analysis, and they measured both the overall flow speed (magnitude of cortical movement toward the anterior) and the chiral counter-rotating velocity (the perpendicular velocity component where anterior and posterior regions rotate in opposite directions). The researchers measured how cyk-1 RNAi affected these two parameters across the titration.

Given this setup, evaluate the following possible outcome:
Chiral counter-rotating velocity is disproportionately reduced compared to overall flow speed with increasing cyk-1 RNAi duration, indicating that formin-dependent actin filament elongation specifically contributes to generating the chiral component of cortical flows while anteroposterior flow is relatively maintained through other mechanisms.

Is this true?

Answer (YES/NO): YES